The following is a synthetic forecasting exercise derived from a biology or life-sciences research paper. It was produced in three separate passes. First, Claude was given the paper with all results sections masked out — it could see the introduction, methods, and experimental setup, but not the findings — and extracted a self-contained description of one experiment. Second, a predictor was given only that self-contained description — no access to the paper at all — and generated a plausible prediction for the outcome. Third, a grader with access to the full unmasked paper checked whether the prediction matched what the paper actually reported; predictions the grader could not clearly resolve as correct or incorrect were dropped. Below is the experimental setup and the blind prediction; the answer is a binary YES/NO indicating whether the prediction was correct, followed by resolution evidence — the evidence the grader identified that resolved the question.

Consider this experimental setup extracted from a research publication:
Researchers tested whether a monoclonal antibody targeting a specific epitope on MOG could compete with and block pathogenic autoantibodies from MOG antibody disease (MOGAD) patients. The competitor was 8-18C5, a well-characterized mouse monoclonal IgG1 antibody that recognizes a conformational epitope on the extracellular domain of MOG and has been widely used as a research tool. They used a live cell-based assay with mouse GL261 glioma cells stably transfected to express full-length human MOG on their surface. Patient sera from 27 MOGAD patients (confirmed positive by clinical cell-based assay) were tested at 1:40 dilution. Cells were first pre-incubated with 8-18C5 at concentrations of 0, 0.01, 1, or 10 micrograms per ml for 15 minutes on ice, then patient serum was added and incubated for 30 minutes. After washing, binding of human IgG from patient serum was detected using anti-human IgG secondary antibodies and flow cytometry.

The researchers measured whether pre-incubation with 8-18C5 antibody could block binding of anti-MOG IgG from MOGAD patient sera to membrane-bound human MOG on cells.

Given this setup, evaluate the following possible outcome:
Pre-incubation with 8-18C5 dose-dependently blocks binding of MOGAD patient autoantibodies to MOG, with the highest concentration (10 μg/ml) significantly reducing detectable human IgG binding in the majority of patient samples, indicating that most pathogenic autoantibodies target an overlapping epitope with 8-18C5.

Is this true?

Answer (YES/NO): YES